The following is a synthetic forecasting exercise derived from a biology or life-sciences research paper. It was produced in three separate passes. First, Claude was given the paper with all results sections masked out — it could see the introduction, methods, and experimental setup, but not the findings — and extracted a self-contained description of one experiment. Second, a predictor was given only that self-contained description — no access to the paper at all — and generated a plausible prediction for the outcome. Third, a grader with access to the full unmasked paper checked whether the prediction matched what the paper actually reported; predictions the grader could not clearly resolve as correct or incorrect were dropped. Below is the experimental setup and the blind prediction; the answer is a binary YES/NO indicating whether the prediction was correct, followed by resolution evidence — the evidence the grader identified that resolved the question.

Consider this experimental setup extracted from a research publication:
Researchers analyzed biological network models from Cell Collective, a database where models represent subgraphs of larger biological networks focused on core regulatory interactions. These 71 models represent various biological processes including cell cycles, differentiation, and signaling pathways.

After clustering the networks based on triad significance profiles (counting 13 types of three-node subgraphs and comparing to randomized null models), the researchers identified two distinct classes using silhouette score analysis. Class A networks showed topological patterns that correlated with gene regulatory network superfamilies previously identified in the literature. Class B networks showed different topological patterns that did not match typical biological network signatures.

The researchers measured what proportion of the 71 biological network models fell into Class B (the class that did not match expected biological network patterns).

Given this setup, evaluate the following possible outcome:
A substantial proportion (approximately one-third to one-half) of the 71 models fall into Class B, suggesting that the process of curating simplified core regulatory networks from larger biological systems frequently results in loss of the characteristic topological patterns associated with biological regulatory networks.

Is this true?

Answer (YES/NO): YES